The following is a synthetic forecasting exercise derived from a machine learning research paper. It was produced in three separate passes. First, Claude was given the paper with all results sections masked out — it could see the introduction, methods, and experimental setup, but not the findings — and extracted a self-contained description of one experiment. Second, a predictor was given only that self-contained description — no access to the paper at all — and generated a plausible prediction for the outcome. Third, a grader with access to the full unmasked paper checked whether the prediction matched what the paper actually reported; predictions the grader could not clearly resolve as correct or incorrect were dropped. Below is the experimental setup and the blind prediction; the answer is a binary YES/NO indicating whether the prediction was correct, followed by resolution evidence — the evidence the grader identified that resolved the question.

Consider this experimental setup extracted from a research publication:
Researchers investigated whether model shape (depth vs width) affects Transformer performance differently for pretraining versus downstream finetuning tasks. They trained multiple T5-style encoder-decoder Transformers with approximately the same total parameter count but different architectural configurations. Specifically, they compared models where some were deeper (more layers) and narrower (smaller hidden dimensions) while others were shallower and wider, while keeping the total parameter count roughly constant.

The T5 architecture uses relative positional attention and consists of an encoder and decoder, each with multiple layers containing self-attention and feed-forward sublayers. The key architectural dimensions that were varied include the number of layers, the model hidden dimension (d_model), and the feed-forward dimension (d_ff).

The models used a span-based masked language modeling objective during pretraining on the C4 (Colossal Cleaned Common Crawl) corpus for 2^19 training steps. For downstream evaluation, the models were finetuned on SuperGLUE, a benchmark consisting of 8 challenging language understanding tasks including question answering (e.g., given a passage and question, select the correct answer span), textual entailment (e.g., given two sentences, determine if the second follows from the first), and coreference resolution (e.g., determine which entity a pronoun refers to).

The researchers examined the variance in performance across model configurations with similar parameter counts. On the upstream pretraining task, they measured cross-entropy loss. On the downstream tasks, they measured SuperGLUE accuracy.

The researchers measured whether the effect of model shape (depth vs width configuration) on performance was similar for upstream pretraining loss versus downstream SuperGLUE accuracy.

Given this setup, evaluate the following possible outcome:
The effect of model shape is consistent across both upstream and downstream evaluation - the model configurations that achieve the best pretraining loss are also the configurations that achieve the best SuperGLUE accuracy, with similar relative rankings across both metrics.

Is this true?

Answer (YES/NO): NO